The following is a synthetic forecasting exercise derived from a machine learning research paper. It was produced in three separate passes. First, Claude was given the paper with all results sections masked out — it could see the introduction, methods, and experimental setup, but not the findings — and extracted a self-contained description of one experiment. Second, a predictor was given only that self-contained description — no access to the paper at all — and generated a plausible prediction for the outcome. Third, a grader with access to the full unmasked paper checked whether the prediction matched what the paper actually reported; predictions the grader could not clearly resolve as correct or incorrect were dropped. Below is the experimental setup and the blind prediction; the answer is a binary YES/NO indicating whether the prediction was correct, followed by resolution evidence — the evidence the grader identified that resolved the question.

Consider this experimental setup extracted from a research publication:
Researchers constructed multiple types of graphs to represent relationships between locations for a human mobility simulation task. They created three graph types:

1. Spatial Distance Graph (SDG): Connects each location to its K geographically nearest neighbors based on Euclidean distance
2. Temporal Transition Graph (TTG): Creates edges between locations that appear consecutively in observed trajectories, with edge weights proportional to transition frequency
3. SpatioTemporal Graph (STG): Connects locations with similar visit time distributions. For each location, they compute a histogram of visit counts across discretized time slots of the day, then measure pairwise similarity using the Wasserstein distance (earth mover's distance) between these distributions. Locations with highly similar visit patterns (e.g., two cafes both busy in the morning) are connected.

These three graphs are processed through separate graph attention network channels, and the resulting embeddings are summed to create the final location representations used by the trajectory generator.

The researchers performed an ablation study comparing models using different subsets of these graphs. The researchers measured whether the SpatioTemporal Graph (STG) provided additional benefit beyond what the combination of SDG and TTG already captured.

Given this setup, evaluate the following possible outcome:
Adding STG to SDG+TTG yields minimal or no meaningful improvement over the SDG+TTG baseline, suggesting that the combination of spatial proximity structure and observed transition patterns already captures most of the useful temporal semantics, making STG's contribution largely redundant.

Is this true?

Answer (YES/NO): NO